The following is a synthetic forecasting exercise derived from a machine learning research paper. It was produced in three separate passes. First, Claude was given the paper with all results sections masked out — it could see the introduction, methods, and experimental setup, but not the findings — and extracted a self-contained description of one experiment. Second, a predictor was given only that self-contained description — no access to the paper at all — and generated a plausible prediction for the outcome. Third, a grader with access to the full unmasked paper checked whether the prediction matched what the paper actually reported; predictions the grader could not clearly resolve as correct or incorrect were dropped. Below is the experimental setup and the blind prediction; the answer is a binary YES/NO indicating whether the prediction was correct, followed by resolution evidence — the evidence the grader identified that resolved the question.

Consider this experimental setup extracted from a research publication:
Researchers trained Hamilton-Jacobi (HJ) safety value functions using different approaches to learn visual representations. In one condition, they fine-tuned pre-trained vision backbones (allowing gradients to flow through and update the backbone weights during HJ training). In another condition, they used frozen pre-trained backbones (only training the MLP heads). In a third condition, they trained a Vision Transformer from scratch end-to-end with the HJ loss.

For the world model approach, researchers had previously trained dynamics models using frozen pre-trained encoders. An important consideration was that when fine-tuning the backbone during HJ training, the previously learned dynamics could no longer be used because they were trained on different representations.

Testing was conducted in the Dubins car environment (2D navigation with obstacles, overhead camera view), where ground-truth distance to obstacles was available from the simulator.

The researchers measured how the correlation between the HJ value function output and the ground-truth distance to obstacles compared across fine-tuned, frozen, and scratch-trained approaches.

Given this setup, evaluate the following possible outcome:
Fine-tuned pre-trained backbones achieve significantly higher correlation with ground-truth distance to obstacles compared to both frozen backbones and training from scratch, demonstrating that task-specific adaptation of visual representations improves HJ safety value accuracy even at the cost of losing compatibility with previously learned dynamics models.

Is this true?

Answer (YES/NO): YES